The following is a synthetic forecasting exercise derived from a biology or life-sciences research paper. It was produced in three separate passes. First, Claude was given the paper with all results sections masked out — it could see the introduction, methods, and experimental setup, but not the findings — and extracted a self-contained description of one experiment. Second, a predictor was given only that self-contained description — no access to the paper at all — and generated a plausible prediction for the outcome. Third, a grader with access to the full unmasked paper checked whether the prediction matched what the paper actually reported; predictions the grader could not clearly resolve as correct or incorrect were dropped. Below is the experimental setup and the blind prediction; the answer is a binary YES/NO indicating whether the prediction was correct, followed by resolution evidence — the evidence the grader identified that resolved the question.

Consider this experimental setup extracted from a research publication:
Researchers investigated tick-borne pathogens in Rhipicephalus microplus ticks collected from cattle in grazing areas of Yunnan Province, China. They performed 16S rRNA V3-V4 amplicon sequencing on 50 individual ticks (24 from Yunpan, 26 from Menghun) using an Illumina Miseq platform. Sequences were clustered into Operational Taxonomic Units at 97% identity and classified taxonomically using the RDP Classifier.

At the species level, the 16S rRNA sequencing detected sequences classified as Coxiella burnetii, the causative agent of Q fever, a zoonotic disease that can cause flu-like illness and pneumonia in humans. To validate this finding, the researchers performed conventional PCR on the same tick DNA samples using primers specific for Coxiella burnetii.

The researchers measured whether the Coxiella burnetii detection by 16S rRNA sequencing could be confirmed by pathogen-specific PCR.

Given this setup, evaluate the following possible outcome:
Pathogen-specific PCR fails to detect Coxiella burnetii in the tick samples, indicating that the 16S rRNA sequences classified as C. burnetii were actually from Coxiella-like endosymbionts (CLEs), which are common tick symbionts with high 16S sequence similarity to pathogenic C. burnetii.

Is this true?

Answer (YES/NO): NO